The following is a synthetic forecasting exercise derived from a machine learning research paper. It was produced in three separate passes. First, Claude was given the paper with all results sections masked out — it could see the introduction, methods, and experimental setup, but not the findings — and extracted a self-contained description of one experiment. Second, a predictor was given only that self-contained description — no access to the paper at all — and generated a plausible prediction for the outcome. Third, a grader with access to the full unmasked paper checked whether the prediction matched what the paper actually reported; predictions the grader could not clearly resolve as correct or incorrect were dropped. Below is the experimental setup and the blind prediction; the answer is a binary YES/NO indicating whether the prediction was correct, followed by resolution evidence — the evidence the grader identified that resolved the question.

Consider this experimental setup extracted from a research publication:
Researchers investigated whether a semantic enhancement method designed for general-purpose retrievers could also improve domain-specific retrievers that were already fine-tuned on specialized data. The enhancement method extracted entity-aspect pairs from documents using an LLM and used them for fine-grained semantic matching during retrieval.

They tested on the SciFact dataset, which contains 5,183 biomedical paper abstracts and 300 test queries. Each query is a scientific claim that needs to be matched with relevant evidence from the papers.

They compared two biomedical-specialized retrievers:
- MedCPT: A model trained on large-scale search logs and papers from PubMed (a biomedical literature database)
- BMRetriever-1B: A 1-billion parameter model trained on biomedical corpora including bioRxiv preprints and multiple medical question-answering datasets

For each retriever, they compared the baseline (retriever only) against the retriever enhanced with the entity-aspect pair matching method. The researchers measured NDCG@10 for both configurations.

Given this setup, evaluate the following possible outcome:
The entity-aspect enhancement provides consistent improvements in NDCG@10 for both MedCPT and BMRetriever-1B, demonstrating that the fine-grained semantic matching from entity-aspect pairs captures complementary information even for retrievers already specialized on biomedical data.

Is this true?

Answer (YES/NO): YES